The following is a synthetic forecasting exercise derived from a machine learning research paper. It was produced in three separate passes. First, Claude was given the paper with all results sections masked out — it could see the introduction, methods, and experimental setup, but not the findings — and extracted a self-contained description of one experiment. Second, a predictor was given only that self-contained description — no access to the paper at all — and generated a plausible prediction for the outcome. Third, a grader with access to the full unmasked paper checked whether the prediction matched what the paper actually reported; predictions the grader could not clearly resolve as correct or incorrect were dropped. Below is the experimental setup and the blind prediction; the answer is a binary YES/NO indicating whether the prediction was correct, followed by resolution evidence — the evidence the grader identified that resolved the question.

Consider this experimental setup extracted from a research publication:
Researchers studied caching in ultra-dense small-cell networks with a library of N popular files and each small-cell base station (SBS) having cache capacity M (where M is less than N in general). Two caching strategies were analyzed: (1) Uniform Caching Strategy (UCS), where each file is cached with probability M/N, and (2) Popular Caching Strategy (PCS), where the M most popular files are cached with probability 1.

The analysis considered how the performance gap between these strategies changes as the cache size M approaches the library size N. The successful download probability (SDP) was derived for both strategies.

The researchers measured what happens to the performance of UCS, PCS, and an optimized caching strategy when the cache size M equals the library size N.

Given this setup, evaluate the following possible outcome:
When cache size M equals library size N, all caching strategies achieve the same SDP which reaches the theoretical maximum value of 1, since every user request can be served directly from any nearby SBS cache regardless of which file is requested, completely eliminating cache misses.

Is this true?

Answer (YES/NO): NO